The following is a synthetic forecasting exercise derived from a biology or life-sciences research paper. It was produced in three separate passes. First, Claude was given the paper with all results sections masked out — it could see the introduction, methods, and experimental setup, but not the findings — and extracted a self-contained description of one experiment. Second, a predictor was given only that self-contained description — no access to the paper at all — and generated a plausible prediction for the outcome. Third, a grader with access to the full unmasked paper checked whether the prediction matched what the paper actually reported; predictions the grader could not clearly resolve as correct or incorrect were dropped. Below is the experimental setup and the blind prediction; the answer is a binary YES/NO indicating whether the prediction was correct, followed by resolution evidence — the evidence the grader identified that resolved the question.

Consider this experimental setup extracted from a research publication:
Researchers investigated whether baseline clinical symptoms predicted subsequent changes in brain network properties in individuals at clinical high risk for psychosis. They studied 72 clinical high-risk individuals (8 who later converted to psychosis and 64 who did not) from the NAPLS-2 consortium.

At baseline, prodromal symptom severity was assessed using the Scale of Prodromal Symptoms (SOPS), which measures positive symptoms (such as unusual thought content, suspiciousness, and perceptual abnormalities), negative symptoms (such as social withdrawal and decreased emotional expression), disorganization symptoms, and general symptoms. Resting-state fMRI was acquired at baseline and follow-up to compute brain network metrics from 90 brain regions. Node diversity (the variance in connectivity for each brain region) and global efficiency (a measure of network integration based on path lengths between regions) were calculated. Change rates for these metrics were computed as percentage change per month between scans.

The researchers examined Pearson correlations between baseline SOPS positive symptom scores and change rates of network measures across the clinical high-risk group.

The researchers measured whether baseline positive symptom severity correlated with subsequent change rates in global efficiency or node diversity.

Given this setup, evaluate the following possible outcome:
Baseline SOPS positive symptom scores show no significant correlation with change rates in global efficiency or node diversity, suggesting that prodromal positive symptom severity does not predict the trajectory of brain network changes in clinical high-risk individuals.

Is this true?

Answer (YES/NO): YES